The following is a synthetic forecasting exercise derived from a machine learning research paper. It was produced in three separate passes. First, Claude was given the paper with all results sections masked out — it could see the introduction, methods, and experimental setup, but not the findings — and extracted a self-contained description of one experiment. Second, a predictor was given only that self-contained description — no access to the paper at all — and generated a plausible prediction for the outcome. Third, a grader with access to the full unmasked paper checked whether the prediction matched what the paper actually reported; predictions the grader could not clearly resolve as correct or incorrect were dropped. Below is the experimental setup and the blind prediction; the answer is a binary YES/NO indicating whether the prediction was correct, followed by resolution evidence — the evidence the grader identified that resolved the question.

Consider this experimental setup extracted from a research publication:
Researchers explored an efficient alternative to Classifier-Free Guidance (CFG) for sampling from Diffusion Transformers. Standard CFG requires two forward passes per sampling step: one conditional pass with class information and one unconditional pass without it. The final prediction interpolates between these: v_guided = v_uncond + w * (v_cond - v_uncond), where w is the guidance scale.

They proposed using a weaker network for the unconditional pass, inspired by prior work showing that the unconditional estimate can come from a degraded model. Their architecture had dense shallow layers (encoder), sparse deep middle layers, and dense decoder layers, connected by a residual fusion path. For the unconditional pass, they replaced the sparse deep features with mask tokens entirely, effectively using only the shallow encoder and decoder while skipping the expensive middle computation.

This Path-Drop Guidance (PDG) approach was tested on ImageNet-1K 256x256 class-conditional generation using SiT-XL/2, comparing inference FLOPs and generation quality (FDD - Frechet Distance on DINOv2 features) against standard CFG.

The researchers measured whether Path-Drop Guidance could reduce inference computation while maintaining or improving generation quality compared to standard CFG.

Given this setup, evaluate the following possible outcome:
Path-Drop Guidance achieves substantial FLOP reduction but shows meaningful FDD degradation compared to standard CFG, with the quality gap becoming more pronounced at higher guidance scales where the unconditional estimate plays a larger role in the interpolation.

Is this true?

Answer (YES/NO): NO